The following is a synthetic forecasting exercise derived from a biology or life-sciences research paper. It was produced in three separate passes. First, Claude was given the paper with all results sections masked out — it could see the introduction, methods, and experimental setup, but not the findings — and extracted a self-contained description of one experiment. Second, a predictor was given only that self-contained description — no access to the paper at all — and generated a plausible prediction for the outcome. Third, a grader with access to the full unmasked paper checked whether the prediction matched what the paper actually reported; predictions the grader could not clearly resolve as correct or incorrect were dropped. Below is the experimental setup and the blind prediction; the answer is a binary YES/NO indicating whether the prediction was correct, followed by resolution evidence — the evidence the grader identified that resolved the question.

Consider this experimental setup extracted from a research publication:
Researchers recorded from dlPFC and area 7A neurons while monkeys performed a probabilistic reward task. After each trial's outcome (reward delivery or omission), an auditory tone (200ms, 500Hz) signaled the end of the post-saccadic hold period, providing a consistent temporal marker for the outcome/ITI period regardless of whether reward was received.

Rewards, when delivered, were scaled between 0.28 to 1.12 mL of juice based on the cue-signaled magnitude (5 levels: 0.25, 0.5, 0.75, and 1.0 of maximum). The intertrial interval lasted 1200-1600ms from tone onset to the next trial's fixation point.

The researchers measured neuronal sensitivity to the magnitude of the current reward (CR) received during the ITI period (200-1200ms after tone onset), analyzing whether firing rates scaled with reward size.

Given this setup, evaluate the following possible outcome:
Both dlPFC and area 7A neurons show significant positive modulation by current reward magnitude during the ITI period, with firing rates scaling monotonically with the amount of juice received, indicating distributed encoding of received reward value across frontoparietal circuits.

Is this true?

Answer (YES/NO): NO